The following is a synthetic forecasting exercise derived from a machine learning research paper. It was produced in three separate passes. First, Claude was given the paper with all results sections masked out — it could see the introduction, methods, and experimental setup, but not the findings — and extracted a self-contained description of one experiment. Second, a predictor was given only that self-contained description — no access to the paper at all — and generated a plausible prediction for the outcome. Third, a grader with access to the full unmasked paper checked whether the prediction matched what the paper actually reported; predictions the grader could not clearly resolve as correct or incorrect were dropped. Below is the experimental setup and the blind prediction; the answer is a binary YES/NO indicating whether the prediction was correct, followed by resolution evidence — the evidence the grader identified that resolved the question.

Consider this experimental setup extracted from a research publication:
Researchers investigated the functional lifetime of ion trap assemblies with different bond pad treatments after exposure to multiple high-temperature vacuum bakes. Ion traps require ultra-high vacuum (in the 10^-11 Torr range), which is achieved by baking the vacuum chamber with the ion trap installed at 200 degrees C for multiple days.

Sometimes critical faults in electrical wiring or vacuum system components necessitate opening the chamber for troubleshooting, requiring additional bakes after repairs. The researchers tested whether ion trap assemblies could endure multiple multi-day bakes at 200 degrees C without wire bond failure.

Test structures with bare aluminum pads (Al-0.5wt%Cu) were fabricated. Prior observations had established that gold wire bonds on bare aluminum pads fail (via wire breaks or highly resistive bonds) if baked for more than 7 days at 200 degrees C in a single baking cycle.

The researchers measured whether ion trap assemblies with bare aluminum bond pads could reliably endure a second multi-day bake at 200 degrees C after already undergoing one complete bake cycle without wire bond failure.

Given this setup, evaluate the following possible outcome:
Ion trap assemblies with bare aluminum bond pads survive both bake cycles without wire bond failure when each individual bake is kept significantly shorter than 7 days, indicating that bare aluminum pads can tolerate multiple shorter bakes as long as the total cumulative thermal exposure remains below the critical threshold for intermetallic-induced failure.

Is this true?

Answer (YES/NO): NO